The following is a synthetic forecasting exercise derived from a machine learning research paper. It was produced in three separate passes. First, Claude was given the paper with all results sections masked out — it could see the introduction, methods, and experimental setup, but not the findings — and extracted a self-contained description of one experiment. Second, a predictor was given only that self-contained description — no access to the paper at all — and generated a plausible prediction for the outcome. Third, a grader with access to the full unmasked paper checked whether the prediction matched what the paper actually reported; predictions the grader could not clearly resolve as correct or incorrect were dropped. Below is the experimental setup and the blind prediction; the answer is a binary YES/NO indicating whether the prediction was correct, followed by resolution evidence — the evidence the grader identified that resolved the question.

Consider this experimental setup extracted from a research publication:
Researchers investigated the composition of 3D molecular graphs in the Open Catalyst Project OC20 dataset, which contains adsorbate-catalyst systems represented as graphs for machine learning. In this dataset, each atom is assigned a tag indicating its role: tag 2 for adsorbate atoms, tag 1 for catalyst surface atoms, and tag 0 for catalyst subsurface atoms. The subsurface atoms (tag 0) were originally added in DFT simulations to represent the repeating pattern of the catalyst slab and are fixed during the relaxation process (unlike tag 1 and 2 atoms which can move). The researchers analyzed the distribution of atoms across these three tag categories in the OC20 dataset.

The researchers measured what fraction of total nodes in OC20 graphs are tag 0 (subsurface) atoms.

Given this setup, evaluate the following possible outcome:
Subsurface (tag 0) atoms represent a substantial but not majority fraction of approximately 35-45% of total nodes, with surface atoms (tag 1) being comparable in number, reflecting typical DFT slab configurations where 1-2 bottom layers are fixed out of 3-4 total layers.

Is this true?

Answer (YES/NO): NO